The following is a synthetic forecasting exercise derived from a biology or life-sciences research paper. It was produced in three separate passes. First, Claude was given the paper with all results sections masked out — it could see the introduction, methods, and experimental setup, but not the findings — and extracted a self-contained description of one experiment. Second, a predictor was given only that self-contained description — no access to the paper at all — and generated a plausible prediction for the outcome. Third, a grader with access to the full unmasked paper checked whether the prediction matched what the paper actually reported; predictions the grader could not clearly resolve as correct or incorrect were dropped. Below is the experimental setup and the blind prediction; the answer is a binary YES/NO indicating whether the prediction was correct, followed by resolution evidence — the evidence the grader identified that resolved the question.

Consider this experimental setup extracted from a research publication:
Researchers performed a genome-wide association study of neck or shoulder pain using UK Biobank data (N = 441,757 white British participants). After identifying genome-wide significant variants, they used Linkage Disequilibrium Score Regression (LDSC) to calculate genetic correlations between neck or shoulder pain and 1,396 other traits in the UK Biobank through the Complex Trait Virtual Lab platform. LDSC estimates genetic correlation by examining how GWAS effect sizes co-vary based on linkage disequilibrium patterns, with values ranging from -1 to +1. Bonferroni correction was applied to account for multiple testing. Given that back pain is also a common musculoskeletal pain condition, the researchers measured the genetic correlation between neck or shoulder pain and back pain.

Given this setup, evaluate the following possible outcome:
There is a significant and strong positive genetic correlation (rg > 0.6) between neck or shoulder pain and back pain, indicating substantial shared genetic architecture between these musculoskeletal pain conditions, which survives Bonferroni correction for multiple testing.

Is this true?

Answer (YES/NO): YES